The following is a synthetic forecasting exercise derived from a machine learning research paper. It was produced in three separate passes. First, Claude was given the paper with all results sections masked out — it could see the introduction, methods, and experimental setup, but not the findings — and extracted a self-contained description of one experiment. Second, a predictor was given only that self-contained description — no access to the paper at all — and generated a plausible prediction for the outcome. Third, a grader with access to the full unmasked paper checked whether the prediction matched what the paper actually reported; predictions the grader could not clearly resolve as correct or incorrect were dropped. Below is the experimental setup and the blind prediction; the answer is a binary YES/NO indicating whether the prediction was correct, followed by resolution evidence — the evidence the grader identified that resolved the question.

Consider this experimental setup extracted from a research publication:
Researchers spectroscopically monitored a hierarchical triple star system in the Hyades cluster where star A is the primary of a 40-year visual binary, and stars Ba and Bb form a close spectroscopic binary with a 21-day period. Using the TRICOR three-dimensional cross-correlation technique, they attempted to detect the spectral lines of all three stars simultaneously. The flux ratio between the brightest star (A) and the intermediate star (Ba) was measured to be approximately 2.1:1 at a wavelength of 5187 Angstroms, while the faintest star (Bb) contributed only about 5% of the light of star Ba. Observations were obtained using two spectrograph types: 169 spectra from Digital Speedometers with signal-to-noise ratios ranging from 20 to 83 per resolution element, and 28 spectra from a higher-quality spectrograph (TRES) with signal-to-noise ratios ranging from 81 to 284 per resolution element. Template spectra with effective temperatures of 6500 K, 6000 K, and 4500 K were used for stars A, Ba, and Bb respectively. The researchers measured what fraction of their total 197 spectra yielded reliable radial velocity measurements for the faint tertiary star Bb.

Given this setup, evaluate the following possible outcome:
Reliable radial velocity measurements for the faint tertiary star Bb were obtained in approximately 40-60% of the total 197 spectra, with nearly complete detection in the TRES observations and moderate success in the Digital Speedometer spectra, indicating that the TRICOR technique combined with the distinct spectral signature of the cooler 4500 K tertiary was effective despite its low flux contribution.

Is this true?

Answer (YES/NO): NO